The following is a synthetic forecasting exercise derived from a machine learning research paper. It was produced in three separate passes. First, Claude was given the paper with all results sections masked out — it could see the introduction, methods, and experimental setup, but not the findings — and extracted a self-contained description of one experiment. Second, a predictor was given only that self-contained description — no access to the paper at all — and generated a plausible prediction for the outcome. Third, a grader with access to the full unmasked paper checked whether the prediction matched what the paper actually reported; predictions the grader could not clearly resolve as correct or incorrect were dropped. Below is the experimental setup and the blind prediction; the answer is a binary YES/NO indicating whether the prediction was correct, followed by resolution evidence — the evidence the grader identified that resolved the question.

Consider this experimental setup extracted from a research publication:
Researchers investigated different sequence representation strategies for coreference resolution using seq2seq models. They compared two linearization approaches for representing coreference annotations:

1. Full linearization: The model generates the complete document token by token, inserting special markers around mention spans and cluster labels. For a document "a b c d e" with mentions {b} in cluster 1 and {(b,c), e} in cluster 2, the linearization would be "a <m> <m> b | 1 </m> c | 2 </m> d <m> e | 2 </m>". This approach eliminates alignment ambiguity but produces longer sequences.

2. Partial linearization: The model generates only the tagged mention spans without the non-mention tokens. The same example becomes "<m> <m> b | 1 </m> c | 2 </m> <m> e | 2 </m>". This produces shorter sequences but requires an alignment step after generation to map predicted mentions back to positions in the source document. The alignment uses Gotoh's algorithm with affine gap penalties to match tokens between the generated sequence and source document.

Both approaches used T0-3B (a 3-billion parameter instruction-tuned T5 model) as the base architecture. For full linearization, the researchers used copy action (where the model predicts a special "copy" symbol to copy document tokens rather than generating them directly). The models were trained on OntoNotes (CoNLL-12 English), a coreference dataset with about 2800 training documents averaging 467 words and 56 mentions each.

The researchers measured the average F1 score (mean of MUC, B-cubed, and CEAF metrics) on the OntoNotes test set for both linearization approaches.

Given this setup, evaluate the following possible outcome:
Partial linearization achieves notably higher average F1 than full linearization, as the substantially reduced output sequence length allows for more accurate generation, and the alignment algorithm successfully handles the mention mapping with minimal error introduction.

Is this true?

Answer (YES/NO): NO